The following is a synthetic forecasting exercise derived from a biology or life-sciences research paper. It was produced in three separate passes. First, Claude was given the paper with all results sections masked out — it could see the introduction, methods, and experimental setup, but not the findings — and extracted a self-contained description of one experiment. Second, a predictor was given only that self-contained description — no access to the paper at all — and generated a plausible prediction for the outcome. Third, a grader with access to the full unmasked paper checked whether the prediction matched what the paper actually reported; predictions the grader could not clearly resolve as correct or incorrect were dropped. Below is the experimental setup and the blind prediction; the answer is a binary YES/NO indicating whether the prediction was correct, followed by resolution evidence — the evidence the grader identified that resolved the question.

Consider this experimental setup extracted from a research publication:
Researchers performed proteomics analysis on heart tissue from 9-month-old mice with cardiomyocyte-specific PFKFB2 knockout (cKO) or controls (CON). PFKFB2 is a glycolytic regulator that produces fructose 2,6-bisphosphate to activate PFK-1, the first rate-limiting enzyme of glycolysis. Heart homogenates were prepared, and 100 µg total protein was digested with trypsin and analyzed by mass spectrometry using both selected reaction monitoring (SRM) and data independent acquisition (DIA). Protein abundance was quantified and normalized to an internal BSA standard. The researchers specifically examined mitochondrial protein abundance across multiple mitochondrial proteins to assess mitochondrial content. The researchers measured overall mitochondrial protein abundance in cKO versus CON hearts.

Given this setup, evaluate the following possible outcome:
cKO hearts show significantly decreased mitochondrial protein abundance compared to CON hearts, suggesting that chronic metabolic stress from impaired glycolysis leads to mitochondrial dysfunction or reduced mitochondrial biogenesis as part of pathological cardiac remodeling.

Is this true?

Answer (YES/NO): YES